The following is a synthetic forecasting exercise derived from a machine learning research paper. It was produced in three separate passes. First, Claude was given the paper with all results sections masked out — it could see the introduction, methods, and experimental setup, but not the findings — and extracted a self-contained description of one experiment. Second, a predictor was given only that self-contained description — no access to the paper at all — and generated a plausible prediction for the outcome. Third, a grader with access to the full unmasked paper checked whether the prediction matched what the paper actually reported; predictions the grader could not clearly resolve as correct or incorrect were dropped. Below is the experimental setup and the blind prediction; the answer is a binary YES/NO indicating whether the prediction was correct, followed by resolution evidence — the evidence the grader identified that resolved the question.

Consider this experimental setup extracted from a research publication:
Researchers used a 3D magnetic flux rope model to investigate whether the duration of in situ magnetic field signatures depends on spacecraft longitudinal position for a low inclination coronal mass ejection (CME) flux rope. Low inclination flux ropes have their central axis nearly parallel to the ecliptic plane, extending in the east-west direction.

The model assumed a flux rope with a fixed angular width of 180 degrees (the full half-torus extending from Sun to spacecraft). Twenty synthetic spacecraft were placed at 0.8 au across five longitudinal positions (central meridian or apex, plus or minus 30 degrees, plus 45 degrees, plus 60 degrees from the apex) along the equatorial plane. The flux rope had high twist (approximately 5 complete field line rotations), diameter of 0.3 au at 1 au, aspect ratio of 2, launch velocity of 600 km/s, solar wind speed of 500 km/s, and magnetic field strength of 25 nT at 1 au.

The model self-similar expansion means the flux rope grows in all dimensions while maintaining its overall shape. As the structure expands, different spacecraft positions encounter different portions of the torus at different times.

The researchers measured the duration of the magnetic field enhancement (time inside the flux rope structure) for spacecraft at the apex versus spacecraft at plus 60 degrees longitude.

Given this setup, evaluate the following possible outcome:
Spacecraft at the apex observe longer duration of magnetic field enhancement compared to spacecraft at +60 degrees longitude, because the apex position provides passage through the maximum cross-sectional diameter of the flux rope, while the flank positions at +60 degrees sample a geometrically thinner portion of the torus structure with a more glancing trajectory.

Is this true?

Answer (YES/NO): NO